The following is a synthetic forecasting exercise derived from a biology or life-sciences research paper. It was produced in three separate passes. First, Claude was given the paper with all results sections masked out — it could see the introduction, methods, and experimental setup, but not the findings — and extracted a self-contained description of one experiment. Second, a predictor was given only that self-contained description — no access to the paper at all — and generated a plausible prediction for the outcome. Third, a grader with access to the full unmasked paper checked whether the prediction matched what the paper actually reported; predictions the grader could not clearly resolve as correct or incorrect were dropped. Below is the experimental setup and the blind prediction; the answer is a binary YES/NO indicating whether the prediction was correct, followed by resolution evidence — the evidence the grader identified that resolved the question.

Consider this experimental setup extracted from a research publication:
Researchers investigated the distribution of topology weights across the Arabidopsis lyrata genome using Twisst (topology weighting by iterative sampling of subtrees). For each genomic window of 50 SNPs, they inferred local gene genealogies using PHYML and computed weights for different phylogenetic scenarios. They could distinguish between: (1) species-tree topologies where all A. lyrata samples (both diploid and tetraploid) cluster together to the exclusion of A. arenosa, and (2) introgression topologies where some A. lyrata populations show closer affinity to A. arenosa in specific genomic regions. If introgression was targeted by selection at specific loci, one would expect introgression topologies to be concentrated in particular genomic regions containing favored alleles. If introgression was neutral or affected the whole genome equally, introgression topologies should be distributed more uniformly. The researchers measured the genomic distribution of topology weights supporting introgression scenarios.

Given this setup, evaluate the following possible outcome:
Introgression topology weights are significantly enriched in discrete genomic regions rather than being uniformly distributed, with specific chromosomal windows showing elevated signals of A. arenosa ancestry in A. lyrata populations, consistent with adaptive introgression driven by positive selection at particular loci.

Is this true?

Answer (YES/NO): YES